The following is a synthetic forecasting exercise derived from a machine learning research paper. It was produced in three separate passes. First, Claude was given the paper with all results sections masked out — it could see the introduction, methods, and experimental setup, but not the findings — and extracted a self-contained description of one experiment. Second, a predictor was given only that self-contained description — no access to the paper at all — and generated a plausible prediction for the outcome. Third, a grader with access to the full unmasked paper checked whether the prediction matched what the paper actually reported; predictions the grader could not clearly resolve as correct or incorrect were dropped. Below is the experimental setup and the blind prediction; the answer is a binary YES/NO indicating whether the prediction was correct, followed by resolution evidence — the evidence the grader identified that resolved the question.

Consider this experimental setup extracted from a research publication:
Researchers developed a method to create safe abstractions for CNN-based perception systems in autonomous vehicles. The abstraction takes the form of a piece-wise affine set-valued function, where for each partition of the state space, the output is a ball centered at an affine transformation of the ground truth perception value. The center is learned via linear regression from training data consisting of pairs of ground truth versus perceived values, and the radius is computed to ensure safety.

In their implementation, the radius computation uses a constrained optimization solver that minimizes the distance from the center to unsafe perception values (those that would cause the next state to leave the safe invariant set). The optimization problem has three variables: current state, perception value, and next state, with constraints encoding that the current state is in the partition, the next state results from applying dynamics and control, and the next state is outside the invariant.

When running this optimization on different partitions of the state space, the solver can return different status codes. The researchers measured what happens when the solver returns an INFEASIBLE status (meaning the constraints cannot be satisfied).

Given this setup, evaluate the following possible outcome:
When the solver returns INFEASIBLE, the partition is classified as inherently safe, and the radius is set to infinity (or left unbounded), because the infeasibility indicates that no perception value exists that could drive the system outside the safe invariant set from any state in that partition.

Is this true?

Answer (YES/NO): YES